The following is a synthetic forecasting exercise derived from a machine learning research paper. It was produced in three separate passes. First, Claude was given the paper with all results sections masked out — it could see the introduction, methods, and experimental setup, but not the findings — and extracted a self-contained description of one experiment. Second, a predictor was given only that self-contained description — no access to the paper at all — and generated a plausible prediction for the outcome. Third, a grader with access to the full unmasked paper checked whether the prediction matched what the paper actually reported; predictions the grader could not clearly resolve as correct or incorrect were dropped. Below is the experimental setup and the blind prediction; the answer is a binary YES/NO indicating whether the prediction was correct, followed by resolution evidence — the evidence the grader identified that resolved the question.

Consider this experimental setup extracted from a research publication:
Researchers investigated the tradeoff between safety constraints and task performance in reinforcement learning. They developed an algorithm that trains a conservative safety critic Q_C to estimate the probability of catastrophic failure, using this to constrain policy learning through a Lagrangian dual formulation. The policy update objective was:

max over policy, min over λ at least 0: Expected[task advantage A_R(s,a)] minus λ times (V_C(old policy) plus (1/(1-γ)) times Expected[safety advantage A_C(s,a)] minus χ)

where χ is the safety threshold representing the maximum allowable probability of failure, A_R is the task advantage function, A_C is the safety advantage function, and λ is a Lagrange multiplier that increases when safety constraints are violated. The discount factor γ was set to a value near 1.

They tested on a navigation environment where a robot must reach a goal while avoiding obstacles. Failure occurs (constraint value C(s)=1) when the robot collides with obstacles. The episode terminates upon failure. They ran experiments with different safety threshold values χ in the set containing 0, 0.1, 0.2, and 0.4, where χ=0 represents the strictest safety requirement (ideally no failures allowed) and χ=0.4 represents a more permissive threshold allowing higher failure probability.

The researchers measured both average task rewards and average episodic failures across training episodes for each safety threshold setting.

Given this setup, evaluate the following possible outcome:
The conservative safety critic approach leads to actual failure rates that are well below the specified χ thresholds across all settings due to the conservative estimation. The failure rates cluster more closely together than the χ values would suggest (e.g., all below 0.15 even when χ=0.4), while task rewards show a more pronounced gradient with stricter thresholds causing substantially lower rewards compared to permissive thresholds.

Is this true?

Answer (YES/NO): NO